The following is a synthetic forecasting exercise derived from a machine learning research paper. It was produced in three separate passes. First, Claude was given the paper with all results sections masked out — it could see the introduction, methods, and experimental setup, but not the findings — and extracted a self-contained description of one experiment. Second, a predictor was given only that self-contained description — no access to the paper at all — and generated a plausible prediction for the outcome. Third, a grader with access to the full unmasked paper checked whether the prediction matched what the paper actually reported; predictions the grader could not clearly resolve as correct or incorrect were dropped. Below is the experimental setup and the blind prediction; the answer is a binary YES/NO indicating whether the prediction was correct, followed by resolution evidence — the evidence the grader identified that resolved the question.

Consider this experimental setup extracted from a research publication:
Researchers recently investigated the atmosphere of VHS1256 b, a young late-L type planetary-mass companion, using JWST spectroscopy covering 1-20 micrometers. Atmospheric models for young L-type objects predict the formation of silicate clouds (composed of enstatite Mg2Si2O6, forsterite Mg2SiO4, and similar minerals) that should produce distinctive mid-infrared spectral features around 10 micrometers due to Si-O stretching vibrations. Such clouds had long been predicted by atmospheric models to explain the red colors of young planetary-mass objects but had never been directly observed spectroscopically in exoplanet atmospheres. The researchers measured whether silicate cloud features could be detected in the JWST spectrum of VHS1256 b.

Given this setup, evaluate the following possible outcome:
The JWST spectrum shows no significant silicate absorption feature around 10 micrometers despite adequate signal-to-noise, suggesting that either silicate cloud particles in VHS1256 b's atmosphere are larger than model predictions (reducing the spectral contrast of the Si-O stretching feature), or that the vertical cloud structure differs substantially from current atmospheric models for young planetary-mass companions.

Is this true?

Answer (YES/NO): NO